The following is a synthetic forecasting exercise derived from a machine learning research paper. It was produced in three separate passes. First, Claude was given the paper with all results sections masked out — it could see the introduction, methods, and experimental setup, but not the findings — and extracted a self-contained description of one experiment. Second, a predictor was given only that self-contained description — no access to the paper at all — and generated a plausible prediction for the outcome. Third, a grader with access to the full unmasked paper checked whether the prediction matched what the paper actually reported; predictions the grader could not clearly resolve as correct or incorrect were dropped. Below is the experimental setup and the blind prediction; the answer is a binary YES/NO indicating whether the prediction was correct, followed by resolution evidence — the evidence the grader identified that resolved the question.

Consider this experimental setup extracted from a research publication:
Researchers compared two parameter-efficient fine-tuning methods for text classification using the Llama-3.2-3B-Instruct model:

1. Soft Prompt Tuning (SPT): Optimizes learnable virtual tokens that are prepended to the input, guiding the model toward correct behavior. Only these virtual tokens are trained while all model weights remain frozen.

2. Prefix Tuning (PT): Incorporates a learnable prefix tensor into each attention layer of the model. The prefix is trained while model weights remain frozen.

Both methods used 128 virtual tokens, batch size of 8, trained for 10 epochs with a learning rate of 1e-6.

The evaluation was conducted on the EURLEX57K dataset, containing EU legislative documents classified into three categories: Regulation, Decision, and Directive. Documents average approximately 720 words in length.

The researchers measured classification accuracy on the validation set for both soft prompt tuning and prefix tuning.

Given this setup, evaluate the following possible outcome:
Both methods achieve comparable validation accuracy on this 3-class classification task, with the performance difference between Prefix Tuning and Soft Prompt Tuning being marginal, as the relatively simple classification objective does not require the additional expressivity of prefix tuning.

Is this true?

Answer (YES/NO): NO